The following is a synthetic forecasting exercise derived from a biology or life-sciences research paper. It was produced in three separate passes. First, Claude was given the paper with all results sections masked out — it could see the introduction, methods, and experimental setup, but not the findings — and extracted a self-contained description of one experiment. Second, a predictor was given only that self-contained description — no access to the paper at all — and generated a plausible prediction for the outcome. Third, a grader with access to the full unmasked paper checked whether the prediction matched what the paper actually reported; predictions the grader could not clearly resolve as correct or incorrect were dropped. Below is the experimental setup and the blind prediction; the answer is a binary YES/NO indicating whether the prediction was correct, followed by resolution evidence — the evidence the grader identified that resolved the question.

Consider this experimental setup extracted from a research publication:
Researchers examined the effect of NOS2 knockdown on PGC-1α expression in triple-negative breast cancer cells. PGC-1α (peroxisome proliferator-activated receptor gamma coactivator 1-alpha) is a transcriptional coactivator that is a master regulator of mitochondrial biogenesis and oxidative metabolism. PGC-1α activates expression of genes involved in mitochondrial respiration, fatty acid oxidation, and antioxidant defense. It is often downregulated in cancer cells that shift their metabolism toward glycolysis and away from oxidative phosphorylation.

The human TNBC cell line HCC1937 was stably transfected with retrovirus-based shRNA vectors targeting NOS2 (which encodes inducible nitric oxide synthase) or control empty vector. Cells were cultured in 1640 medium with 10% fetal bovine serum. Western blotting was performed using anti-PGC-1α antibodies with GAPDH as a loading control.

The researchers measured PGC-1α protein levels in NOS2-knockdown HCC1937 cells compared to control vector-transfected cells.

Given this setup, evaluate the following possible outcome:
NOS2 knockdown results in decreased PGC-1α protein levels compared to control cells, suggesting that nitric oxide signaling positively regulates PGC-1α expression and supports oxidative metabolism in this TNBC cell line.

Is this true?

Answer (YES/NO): NO